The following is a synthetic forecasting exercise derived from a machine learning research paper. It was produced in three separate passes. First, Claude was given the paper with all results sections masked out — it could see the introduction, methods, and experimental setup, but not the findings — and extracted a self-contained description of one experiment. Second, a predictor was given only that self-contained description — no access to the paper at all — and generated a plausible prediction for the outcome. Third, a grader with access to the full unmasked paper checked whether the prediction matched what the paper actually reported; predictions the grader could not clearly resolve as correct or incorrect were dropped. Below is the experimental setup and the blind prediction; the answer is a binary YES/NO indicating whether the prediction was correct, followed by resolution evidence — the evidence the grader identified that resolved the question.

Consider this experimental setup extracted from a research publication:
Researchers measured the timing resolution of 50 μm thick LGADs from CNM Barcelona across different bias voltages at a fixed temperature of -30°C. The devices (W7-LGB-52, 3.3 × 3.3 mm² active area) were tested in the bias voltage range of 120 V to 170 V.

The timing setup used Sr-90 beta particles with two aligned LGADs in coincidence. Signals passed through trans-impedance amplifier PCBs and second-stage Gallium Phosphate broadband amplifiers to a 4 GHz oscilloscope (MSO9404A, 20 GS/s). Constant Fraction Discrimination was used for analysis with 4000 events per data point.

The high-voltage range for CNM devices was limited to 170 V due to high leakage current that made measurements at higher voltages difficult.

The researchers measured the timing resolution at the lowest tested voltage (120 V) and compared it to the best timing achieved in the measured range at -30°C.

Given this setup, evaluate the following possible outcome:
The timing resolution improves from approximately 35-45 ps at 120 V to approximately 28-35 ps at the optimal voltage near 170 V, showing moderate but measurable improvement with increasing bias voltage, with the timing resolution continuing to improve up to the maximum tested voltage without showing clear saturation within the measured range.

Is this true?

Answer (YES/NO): NO